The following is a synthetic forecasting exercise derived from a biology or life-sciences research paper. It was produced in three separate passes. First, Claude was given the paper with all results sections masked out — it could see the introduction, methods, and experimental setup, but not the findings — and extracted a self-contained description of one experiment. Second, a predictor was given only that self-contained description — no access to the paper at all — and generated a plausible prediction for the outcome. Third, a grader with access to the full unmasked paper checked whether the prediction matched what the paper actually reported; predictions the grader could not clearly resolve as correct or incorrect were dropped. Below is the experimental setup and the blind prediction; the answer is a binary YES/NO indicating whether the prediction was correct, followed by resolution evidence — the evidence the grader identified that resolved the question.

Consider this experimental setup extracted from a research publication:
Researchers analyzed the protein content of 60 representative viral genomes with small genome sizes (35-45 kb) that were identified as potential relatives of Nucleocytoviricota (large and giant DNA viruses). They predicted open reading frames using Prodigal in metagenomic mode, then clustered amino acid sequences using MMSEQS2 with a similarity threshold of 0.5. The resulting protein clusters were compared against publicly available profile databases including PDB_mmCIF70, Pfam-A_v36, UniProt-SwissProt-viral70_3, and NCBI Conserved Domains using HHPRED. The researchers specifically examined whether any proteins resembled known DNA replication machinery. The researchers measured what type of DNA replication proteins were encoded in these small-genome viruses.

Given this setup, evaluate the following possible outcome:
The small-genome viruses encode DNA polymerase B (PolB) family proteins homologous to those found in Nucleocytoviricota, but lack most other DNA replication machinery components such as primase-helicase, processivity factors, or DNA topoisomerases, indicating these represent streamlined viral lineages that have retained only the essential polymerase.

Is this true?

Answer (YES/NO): NO